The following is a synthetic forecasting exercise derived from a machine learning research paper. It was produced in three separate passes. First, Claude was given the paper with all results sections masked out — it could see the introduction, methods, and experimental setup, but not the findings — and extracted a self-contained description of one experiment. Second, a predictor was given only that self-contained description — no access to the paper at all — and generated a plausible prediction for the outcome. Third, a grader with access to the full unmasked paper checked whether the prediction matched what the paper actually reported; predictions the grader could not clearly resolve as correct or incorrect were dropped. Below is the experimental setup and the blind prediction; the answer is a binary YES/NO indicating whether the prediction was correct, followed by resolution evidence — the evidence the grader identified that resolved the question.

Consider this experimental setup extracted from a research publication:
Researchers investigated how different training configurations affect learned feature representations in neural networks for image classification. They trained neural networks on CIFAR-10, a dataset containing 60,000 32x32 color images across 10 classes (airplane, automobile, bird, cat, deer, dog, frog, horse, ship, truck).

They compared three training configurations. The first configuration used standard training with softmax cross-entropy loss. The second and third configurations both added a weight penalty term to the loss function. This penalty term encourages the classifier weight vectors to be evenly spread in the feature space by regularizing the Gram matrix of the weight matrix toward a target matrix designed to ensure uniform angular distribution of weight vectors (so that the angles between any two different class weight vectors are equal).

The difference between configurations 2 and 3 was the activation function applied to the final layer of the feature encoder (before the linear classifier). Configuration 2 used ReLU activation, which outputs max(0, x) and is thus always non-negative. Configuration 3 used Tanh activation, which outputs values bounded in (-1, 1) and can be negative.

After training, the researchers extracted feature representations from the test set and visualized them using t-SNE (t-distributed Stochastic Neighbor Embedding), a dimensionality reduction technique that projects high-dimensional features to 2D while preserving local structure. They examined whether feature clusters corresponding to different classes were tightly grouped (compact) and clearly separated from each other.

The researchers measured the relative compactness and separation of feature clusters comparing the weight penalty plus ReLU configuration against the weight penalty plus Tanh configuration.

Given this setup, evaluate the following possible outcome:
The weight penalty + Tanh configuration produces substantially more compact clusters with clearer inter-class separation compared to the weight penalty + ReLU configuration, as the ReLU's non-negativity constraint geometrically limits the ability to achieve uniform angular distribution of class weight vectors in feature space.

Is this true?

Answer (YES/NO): YES